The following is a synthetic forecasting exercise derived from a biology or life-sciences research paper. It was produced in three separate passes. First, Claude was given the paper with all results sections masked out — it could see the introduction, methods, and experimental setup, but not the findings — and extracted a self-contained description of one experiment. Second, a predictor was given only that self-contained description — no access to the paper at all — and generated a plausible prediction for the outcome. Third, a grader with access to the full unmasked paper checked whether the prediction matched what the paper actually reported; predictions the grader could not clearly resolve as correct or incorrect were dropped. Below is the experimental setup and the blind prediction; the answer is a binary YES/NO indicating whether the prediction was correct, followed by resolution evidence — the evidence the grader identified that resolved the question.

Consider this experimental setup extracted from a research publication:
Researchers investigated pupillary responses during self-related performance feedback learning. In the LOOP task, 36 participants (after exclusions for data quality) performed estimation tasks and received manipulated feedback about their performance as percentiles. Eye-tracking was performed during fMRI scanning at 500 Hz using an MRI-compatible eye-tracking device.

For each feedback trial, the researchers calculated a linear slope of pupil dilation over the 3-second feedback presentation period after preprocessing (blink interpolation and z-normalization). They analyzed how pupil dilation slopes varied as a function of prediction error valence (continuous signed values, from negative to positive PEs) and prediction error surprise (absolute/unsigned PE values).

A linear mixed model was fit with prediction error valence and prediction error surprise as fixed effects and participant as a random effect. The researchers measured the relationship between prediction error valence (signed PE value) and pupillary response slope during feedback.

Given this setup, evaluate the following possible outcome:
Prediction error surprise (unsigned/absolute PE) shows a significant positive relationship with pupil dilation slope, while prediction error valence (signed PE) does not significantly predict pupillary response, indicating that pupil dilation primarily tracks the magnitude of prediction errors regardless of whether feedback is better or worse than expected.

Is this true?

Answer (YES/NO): NO